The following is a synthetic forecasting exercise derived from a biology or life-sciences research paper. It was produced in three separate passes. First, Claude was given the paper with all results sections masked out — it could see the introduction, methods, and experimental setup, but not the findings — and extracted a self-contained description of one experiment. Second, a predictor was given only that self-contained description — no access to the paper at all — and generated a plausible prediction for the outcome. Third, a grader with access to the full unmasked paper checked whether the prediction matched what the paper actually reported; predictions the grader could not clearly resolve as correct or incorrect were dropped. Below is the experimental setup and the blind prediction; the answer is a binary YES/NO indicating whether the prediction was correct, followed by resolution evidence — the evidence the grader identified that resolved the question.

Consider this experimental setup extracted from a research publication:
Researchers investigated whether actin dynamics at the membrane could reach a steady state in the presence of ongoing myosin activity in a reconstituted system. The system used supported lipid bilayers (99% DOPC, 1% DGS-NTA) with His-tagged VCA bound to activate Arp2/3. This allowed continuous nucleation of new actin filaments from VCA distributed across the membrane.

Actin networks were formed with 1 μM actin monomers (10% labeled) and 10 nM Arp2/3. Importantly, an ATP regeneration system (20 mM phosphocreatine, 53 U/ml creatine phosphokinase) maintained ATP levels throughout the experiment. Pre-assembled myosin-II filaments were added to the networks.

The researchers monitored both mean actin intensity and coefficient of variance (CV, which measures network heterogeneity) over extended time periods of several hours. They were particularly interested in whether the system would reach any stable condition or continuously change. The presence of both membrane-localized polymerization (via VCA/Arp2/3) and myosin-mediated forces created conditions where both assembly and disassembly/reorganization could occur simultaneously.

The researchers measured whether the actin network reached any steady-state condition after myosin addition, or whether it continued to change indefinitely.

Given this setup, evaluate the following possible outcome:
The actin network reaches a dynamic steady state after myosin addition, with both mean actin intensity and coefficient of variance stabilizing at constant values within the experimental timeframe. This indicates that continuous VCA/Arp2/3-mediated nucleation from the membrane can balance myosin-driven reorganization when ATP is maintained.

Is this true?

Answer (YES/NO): YES